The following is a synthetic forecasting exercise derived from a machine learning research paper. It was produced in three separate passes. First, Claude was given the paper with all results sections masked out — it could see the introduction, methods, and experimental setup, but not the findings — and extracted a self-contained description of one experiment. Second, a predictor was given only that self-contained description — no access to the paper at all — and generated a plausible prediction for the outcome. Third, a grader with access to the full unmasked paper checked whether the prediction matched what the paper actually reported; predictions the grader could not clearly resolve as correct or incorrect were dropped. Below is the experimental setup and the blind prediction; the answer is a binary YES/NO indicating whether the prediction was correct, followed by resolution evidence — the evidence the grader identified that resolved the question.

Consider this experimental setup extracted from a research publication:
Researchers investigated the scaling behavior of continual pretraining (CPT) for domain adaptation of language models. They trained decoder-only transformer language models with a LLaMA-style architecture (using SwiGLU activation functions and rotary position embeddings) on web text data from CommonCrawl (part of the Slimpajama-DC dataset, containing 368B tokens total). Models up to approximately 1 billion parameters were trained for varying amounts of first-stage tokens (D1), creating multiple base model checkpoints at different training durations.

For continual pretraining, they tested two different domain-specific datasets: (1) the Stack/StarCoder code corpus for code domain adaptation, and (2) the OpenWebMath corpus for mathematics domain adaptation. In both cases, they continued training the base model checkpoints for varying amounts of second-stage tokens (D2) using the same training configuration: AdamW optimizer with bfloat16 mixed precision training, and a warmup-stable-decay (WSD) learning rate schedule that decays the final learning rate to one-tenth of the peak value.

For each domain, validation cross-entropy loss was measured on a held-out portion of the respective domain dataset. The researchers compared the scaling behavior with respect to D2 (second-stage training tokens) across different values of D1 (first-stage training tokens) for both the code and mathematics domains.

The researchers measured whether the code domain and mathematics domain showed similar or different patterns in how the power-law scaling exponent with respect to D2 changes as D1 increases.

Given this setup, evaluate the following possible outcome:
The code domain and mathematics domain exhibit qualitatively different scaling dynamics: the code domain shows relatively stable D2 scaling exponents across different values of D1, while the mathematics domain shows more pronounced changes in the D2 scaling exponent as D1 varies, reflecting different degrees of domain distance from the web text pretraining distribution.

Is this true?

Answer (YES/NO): NO